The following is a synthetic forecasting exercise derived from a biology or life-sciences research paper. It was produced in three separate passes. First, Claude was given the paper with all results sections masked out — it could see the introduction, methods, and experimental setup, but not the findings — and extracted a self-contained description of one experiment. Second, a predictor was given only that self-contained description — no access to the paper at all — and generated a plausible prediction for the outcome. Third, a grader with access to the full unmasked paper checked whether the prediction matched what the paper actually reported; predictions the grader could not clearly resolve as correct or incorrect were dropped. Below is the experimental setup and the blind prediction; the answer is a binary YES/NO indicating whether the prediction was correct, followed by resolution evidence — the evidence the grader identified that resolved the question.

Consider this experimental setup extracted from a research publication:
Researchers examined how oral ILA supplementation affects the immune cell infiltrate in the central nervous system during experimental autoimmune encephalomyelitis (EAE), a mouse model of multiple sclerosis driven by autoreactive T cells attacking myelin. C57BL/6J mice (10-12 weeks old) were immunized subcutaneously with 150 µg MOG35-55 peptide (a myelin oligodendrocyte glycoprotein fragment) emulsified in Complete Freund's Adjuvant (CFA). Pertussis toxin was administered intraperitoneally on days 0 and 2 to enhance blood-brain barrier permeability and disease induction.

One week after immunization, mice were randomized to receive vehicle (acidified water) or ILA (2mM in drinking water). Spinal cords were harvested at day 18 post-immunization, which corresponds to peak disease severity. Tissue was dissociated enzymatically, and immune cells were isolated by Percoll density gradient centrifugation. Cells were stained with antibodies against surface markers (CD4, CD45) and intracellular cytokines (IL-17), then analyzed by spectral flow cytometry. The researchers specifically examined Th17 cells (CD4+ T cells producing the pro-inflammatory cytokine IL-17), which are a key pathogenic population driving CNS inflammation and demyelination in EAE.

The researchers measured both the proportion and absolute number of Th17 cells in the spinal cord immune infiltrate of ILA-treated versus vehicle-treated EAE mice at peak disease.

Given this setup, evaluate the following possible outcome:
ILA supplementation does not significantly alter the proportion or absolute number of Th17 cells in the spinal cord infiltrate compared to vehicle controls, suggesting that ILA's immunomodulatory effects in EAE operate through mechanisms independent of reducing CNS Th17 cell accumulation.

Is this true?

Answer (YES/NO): NO